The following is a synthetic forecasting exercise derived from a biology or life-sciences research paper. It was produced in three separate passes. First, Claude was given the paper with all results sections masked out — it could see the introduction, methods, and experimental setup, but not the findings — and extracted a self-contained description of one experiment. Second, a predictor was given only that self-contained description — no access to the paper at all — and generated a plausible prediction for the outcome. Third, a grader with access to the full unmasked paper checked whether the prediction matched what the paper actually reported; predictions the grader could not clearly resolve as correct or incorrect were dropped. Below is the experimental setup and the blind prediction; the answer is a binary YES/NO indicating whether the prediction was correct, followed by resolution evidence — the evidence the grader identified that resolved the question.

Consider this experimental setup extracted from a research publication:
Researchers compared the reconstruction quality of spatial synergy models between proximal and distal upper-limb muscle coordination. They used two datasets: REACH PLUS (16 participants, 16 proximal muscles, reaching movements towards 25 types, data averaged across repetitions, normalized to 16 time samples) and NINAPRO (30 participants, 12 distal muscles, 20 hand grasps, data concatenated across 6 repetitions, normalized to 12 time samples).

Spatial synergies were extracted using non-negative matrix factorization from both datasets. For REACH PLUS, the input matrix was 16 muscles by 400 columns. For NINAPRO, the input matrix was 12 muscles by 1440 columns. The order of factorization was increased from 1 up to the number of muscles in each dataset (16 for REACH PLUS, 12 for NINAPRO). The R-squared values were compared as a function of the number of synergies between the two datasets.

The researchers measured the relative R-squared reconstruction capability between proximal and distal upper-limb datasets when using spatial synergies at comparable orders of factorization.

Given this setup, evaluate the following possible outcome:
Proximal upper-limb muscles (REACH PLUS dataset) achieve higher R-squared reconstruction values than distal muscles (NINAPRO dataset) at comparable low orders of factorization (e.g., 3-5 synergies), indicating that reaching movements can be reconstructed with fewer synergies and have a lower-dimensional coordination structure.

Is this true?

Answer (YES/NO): NO